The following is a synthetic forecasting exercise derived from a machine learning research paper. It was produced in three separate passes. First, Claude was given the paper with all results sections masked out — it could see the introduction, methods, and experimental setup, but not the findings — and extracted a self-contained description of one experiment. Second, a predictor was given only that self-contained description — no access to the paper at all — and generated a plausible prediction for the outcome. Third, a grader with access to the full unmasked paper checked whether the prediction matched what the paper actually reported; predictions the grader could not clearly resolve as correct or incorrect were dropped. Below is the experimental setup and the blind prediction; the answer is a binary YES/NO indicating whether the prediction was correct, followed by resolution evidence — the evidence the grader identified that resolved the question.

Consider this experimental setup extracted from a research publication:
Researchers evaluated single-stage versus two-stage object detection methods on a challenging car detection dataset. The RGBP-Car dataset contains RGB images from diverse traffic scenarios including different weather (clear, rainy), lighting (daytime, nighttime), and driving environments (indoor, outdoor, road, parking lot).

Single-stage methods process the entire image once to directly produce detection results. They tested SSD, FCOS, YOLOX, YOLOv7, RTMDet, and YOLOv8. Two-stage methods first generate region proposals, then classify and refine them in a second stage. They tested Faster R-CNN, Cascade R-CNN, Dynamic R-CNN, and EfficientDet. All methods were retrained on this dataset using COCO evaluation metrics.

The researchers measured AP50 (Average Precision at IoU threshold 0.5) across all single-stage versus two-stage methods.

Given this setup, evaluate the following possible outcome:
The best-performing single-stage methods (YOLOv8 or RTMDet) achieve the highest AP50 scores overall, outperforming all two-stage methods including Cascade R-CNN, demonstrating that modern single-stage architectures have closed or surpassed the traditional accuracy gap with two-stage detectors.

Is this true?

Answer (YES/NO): NO